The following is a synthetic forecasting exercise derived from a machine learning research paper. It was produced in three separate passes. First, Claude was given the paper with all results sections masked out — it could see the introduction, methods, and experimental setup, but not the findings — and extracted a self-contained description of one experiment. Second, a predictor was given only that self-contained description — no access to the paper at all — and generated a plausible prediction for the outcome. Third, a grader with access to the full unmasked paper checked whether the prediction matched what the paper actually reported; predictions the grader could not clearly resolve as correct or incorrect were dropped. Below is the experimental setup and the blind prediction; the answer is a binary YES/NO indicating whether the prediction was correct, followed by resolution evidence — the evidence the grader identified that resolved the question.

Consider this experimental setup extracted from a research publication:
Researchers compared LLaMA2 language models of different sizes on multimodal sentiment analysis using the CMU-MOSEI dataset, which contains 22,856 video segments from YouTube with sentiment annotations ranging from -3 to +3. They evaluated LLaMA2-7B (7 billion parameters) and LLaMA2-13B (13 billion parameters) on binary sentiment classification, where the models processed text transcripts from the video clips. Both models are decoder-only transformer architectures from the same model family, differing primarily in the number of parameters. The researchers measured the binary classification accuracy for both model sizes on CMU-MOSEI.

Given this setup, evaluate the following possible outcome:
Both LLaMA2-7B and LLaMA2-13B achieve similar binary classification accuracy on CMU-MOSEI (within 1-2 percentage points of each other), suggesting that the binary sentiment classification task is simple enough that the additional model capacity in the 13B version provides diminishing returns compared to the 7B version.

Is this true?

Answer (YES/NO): NO